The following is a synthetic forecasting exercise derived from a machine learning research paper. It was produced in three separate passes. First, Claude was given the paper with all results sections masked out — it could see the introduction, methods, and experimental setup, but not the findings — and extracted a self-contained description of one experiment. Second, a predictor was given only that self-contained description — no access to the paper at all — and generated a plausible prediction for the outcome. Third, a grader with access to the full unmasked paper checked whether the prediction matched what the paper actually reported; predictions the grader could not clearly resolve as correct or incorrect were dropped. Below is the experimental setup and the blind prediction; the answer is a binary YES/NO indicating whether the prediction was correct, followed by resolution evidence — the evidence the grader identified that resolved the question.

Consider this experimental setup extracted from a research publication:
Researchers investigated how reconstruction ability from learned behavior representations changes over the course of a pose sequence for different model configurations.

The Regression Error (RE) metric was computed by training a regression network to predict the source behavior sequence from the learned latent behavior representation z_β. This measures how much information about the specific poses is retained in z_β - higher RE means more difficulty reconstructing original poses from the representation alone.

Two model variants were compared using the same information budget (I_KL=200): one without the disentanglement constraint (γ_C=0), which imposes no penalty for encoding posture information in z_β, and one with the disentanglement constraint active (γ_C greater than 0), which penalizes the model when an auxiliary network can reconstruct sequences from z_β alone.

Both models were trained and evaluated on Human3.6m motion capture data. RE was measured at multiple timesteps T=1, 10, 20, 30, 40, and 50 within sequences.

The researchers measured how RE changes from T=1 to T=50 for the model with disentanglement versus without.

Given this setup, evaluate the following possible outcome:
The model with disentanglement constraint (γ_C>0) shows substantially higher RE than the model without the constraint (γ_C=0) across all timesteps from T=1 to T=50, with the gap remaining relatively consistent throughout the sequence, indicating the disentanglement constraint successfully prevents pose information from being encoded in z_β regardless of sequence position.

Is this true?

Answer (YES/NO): YES